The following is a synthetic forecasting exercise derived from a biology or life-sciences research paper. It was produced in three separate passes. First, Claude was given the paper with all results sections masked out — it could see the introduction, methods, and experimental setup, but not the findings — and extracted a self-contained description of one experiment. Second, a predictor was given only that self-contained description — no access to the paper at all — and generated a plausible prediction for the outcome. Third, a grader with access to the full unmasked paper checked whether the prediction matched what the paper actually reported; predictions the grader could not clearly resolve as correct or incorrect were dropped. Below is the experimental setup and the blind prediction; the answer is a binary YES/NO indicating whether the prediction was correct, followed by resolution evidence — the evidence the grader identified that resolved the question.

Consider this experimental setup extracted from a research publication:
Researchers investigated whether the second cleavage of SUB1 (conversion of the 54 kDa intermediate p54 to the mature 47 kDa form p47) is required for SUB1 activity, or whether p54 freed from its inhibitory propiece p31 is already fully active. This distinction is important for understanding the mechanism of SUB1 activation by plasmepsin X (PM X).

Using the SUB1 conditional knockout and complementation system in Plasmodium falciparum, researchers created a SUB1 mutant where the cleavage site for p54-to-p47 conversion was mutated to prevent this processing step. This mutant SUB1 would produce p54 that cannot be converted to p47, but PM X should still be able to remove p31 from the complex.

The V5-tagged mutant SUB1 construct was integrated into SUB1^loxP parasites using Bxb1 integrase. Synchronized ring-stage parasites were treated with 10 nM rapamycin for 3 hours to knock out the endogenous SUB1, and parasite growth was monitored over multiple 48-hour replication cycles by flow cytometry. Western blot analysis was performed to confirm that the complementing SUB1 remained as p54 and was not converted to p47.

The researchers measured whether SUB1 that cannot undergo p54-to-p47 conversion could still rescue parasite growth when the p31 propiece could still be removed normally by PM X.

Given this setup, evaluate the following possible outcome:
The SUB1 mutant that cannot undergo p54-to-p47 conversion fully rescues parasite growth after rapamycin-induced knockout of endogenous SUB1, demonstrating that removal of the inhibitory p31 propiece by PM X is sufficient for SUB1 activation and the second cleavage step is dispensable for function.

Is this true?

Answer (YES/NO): YES